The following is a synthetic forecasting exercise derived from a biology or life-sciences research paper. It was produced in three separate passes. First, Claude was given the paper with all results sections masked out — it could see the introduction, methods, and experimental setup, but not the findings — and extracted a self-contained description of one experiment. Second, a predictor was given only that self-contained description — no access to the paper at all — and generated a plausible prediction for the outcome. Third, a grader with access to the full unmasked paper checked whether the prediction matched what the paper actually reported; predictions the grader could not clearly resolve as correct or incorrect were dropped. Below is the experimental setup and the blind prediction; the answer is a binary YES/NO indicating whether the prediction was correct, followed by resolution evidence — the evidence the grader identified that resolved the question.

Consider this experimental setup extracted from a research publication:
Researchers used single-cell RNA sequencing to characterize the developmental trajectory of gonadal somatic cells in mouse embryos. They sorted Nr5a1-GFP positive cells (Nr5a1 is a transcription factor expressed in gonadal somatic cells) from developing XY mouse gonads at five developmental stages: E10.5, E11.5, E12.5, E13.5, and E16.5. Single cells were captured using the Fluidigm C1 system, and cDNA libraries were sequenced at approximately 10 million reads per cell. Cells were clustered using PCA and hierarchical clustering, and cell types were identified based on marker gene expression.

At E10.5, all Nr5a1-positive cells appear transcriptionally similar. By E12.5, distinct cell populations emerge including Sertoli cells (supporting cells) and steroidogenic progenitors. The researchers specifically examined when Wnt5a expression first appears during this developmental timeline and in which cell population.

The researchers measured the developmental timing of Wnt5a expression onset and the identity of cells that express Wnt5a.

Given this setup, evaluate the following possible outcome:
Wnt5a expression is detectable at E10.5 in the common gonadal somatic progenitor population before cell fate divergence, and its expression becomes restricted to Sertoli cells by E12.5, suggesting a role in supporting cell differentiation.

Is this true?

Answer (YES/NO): NO